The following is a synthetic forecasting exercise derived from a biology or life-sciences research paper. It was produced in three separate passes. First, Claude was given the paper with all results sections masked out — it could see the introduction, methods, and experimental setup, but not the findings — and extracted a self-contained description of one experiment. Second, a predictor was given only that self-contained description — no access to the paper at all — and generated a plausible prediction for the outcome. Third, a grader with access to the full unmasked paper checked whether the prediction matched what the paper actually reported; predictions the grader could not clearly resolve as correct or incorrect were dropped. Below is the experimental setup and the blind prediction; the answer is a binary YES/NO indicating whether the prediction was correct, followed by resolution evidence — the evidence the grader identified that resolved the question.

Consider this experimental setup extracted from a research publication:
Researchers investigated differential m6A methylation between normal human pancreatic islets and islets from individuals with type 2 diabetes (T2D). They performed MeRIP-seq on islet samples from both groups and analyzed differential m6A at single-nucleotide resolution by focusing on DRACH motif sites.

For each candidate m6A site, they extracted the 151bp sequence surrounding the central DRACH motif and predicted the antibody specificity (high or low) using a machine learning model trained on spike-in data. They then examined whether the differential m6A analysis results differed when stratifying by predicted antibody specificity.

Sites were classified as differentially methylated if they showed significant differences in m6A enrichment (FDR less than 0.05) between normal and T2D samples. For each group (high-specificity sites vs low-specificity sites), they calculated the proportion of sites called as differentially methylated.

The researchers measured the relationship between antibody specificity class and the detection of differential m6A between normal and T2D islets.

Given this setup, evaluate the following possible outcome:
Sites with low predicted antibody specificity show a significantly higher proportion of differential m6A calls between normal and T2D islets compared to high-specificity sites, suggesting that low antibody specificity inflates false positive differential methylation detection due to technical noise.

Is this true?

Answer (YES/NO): NO